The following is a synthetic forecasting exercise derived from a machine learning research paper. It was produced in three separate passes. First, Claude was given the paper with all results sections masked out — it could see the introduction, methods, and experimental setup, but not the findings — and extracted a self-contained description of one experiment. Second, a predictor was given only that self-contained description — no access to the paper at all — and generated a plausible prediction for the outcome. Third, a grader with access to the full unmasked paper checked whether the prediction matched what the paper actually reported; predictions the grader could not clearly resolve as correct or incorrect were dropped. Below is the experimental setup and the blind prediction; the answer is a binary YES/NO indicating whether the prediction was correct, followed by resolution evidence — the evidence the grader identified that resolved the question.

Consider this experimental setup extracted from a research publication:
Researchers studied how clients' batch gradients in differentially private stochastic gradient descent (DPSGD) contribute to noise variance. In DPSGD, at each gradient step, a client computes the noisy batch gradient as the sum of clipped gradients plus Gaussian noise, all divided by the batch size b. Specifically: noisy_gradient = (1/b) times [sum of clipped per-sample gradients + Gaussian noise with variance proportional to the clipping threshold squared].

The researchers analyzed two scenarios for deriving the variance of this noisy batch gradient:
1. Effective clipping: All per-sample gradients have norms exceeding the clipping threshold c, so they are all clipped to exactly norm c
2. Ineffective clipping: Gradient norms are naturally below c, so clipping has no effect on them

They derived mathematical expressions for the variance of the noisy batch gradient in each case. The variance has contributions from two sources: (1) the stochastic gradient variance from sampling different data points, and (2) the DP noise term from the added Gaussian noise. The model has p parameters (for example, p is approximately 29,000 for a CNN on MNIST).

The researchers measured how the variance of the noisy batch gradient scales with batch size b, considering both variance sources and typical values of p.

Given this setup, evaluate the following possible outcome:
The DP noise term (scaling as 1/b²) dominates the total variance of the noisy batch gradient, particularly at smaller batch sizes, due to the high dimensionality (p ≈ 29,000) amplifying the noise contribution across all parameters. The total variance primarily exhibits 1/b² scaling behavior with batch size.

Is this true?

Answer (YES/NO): YES